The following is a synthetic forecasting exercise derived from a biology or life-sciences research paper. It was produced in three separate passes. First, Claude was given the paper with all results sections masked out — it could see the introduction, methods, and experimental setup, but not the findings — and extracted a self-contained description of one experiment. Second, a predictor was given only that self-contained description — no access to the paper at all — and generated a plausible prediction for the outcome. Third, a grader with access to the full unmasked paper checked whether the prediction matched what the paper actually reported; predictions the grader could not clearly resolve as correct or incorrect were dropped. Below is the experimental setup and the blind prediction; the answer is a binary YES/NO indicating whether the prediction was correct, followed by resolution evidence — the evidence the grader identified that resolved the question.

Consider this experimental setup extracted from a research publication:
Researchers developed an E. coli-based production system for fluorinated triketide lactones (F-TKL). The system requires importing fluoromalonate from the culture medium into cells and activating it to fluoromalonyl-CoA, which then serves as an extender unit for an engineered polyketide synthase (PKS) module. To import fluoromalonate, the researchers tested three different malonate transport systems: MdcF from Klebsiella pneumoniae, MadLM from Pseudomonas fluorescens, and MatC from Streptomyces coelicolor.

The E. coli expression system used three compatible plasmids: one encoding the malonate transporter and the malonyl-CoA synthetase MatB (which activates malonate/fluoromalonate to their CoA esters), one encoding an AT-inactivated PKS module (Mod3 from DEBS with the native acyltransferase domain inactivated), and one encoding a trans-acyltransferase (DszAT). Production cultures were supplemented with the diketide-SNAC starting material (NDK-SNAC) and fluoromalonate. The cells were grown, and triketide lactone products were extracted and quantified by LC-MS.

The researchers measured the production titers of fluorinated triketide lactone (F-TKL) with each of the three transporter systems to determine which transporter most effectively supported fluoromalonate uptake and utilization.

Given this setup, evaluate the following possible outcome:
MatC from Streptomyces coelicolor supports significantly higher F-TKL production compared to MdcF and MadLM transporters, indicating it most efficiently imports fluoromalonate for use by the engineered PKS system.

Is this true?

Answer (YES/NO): NO